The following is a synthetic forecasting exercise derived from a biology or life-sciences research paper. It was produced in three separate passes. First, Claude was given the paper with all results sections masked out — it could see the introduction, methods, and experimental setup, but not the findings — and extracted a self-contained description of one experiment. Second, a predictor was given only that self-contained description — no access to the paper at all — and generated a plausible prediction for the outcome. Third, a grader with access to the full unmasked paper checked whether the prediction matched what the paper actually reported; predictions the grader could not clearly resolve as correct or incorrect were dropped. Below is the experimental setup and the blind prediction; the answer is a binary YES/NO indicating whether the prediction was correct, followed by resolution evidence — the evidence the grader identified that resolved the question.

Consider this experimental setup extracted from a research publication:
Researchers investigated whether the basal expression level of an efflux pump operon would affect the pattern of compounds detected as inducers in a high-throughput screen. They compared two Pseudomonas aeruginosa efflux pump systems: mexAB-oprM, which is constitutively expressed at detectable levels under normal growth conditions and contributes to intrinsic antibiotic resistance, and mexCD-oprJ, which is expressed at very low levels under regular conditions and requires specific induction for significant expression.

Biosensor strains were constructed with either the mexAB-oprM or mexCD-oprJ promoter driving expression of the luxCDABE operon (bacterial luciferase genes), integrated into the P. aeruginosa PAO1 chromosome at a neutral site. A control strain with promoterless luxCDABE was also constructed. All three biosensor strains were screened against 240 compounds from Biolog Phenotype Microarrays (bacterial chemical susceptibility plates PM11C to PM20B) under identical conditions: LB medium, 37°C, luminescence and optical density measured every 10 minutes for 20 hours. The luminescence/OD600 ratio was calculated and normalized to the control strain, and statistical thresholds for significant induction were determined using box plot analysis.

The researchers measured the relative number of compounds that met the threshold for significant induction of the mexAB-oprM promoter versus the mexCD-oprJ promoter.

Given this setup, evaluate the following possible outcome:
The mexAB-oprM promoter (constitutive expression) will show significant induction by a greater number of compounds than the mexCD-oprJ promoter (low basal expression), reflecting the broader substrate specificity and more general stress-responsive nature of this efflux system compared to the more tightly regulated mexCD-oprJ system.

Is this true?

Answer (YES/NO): NO